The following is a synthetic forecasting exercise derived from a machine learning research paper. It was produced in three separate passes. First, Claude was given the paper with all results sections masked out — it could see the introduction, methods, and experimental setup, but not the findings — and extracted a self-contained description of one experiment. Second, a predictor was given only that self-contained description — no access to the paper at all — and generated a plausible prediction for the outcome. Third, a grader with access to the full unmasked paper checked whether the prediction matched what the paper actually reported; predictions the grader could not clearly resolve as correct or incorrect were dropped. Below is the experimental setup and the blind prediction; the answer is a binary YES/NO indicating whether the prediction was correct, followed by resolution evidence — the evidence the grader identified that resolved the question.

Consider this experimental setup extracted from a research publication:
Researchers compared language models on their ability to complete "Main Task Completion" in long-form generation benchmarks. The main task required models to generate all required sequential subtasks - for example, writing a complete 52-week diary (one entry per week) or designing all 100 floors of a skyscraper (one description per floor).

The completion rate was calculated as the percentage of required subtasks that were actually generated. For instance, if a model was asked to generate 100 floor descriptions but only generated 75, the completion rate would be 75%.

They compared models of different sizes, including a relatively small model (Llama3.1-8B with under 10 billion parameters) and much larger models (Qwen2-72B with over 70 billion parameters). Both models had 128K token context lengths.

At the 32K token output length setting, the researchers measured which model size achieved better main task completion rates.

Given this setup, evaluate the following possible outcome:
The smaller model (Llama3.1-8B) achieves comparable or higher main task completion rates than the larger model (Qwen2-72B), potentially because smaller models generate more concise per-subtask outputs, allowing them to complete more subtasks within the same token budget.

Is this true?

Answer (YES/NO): YES